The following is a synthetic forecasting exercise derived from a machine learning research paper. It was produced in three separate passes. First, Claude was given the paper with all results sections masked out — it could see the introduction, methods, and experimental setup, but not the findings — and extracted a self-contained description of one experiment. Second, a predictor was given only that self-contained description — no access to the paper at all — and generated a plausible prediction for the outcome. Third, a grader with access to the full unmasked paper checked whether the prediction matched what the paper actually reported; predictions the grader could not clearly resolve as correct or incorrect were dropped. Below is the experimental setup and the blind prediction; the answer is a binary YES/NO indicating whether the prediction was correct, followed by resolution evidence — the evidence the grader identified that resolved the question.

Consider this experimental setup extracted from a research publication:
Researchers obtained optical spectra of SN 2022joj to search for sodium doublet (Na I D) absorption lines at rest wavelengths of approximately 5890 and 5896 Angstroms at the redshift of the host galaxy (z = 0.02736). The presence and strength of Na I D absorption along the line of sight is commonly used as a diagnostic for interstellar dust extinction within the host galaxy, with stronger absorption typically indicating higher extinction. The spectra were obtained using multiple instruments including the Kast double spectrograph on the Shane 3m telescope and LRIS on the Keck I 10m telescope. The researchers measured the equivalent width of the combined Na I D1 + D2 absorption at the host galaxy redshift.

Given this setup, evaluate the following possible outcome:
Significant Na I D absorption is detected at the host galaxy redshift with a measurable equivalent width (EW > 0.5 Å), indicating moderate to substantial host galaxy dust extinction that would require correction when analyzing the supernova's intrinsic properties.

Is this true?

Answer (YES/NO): NO